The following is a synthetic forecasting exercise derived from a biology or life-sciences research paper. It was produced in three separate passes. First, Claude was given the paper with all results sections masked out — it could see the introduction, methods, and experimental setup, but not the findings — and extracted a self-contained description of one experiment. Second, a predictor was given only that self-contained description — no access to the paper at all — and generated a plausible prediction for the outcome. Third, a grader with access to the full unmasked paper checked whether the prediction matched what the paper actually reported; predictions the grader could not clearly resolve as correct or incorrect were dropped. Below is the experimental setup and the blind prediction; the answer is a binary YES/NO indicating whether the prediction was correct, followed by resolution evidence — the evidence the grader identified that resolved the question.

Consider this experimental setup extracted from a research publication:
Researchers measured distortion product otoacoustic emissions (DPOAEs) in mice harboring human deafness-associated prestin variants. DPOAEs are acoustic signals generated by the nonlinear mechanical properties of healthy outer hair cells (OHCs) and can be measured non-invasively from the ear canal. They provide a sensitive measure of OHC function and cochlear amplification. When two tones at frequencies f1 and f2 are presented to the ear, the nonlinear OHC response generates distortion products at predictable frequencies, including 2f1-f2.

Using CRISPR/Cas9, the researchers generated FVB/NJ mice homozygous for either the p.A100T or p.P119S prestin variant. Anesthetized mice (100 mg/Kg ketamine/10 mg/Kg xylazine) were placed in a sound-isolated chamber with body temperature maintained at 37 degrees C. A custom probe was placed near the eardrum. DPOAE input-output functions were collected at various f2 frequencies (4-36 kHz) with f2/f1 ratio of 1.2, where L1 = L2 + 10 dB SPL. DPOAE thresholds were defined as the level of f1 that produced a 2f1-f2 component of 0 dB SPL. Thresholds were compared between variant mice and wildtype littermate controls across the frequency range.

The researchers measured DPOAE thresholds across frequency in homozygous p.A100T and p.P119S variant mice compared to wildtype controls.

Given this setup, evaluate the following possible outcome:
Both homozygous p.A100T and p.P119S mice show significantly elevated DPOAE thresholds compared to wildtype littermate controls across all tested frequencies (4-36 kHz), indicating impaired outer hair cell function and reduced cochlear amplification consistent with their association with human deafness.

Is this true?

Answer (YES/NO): YES